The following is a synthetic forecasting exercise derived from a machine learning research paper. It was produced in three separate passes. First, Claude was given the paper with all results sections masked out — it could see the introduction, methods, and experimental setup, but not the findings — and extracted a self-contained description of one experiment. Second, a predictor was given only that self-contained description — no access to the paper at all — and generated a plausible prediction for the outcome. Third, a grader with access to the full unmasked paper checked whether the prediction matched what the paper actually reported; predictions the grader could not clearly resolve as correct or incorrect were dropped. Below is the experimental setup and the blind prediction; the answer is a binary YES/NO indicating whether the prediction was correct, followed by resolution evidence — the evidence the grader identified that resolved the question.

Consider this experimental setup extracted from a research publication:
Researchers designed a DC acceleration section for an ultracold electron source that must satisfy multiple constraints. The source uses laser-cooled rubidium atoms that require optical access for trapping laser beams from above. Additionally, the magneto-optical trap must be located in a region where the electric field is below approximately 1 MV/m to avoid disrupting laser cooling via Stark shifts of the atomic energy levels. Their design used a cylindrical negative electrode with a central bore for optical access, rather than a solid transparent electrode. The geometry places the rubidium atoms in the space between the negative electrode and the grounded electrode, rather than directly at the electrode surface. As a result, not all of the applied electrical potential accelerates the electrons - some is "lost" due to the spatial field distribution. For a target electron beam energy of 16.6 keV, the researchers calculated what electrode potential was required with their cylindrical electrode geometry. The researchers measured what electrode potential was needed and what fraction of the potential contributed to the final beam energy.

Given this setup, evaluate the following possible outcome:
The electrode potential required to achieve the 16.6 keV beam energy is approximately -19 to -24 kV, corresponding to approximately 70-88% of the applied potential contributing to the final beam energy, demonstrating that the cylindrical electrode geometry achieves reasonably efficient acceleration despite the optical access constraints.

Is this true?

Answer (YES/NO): NO